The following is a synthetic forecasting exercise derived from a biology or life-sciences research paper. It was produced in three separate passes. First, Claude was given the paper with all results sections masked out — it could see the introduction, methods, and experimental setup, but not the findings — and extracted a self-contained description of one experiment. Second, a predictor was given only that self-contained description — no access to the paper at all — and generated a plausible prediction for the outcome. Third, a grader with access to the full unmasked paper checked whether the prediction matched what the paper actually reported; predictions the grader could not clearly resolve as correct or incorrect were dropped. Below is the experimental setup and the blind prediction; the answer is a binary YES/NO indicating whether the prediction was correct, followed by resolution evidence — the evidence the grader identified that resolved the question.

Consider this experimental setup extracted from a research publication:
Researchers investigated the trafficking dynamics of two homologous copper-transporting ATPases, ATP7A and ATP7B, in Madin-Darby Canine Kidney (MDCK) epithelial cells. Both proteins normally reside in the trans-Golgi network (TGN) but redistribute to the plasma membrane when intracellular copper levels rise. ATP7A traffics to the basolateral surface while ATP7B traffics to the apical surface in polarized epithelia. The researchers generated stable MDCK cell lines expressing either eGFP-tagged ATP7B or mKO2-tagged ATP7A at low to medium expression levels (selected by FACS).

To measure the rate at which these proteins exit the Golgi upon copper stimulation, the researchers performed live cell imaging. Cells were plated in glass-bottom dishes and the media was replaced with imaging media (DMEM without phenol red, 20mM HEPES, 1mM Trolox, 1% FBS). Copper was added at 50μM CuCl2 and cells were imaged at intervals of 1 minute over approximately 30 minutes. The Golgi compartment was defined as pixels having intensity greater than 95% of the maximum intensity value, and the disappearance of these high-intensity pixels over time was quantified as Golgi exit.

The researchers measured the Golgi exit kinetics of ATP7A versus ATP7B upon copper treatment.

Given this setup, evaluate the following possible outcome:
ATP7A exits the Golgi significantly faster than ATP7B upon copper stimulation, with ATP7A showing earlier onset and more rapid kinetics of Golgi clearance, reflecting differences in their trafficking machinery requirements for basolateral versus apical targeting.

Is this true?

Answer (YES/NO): NO